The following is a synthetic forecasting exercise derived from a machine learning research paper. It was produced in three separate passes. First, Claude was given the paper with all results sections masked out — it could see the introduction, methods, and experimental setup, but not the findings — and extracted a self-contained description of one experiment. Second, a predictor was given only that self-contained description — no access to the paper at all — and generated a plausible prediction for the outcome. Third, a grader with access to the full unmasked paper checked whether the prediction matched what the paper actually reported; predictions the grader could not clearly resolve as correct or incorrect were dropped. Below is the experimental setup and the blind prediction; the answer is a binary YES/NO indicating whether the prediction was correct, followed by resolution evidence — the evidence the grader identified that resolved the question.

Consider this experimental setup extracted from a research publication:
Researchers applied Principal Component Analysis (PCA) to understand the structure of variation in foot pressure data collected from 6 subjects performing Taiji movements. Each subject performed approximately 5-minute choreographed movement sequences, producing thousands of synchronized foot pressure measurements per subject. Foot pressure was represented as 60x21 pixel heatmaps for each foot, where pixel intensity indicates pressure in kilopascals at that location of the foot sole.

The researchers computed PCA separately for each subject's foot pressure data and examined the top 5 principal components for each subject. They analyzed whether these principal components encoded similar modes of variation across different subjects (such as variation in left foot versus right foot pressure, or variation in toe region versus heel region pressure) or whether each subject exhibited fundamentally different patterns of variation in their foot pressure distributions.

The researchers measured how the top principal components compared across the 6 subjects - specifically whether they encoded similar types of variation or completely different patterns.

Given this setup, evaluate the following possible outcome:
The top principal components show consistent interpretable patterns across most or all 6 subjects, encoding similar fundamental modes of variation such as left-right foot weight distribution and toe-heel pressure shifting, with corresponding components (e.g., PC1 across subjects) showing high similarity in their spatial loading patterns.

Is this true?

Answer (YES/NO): NO